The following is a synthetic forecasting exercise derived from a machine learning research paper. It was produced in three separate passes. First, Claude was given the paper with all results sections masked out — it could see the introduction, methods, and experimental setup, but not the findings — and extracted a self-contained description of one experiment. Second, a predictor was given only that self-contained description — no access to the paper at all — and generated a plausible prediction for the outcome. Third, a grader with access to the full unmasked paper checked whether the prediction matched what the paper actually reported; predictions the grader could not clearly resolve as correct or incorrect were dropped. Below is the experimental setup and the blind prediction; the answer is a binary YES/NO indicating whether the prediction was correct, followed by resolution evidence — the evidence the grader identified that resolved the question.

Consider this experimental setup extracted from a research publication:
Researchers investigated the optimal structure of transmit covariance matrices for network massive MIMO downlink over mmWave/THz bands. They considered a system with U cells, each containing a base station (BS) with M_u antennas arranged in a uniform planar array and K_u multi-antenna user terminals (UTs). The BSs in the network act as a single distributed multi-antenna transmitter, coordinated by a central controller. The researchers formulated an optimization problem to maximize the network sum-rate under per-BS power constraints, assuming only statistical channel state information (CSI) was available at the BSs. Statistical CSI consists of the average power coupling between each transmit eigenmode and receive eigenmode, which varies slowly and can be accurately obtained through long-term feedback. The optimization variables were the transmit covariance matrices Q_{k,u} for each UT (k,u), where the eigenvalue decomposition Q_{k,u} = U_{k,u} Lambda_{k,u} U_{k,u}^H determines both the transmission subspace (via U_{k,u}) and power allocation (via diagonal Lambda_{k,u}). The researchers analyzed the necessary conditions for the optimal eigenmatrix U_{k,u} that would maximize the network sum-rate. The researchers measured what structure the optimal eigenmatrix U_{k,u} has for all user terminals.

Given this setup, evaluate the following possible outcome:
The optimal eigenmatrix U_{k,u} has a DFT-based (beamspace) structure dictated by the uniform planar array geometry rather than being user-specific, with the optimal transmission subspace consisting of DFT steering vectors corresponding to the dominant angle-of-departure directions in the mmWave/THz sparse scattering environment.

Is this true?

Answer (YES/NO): NO